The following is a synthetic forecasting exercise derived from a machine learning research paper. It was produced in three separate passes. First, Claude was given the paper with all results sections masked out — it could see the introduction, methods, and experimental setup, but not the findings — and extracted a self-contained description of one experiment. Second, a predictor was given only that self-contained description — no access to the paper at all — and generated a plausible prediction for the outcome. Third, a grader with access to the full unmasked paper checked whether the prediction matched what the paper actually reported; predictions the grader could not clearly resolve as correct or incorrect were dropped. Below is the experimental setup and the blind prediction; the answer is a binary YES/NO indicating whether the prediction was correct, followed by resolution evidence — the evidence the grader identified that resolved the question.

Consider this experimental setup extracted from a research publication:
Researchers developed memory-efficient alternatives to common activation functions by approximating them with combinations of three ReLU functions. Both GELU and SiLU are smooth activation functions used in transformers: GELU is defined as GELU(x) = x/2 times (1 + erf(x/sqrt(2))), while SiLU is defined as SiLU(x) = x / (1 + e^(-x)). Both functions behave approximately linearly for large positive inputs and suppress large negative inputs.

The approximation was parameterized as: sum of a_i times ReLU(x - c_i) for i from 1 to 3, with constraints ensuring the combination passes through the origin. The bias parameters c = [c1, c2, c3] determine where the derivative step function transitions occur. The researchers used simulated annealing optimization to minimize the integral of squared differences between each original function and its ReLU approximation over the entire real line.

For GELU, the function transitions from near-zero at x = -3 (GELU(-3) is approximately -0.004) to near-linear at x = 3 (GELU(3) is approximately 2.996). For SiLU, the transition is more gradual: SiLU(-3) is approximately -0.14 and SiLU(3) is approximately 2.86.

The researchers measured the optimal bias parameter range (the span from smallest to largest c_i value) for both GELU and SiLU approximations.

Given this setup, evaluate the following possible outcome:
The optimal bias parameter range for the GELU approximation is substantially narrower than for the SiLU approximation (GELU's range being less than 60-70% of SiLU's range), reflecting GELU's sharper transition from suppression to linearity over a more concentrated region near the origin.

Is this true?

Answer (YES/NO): YES